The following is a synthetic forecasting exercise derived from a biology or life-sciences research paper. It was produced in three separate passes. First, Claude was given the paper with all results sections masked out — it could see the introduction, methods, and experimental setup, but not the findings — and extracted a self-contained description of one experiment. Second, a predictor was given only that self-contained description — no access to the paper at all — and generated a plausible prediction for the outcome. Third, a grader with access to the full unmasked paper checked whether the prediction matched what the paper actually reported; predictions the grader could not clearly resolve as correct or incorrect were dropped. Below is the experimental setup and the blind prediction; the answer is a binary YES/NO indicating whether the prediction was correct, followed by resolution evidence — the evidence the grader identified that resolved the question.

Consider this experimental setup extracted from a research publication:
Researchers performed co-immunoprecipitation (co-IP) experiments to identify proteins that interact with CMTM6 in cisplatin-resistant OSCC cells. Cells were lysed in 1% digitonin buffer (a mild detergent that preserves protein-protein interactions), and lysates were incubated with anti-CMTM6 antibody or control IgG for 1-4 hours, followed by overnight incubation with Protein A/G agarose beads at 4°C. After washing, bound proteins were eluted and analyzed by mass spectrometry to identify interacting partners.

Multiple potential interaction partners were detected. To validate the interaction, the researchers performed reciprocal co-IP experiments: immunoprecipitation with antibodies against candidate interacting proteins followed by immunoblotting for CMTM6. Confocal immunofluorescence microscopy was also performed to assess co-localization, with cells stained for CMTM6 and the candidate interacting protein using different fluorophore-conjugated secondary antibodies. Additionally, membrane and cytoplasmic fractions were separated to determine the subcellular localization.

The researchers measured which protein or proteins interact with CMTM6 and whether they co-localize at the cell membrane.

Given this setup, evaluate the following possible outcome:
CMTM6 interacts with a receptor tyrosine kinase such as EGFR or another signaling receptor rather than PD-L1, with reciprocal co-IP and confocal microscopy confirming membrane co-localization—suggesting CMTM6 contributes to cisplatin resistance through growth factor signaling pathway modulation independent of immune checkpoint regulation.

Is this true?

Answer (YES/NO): NO